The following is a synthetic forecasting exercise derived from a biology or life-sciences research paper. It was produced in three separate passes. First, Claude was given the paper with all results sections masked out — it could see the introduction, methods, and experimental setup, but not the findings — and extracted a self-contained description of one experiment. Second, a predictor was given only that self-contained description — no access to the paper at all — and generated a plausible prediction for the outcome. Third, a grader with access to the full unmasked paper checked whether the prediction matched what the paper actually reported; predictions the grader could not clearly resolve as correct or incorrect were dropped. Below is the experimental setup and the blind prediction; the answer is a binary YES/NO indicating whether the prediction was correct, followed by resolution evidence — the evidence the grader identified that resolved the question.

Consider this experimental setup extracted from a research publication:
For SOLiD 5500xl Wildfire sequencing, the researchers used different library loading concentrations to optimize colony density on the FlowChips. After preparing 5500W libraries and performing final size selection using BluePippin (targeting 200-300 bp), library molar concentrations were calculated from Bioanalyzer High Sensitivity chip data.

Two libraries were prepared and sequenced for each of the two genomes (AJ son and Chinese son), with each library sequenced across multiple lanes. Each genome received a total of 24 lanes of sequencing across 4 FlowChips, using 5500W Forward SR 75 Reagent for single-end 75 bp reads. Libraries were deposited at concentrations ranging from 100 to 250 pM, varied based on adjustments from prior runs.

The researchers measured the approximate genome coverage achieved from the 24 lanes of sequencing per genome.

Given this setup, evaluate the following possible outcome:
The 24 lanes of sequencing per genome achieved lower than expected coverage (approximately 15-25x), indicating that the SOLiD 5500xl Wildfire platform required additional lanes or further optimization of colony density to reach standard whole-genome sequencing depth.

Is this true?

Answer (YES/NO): NO